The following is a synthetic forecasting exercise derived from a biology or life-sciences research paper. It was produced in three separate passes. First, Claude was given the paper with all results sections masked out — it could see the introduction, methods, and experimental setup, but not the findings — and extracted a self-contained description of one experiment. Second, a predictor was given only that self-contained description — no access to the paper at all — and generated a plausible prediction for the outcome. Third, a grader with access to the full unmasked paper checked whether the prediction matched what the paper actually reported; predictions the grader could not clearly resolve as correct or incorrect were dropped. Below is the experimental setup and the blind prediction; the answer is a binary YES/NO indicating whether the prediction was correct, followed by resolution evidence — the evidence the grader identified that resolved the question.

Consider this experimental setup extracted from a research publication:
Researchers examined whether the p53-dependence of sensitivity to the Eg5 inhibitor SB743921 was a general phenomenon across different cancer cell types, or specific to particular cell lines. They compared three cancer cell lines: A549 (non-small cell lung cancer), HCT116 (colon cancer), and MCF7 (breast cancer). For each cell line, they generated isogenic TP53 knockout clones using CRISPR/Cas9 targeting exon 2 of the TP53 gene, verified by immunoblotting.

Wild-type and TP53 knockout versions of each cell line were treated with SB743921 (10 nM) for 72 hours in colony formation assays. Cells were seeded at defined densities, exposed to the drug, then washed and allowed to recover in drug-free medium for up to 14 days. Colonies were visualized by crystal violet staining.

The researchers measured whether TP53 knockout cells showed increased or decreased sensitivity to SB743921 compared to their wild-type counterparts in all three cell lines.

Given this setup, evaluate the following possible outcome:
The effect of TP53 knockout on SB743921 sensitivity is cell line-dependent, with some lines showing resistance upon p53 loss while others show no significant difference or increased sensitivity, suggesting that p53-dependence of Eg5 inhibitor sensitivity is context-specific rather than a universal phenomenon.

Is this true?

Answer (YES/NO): NO